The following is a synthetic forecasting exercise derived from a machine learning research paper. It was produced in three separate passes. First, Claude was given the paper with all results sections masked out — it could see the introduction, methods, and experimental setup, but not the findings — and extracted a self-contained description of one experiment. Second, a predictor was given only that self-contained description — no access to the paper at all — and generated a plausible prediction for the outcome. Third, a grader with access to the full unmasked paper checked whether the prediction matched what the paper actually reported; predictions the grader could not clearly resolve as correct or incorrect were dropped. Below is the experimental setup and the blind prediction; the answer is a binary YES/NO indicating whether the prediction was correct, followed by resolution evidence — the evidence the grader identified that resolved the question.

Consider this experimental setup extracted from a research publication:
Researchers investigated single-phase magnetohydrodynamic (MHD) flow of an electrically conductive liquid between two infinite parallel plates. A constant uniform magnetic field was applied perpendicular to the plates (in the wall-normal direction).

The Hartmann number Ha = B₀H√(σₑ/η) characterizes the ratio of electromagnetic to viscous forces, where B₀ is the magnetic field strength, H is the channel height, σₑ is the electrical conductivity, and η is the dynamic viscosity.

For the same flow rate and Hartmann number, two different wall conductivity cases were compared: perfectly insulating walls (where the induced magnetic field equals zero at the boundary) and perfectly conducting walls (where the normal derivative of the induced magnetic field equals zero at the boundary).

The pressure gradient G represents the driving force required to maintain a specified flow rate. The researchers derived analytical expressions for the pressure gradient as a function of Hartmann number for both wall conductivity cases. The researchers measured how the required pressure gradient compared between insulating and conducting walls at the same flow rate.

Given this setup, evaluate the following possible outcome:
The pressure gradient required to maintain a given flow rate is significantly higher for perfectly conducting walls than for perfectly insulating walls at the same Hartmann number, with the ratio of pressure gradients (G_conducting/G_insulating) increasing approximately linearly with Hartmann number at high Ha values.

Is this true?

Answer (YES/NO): YES